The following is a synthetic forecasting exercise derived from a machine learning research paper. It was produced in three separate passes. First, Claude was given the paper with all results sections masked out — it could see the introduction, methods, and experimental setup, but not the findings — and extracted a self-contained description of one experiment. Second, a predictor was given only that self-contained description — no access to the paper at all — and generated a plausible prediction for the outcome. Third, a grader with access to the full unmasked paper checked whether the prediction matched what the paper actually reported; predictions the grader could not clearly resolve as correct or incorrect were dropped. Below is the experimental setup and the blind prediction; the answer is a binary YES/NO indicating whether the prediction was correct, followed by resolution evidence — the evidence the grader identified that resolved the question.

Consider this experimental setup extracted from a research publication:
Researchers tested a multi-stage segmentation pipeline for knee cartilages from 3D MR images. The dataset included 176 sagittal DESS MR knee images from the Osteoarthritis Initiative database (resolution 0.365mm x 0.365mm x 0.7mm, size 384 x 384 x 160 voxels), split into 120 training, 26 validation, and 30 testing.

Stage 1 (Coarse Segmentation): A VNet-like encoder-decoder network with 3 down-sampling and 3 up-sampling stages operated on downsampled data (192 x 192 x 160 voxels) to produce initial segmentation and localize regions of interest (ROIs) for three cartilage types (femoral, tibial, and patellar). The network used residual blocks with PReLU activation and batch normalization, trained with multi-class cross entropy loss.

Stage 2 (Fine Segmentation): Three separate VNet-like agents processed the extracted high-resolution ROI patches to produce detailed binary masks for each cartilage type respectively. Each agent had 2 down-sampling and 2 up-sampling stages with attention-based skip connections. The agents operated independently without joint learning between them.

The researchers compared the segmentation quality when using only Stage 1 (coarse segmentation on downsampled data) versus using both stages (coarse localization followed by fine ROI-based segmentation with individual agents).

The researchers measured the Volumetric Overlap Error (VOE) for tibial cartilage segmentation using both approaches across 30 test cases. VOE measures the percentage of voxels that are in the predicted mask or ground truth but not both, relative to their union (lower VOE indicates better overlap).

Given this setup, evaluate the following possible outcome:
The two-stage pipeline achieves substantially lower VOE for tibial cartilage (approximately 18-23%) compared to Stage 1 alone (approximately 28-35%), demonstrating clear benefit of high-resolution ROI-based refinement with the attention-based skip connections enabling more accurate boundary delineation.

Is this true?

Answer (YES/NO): NO